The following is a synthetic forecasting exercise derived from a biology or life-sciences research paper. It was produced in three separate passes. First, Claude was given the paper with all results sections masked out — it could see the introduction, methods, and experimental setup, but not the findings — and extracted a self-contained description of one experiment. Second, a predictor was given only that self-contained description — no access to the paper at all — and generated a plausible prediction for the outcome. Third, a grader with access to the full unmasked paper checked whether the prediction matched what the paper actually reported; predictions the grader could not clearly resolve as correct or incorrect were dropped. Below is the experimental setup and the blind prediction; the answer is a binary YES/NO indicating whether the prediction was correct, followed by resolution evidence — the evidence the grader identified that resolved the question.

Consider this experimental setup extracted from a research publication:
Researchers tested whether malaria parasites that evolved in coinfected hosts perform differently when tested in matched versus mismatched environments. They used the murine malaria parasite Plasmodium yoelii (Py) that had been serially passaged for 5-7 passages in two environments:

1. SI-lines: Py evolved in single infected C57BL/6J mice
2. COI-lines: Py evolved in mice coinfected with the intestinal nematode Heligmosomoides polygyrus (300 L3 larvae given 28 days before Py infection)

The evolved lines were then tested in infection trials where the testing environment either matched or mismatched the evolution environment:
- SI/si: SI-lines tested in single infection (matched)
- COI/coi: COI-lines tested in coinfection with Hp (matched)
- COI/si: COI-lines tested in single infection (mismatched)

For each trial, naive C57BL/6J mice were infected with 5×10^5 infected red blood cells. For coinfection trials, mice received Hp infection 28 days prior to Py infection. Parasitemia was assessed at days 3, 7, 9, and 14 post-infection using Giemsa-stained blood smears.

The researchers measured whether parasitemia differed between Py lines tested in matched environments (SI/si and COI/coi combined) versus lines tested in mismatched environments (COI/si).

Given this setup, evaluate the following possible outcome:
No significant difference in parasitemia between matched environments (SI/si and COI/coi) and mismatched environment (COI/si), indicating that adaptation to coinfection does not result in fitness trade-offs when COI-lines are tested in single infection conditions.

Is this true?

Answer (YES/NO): NO